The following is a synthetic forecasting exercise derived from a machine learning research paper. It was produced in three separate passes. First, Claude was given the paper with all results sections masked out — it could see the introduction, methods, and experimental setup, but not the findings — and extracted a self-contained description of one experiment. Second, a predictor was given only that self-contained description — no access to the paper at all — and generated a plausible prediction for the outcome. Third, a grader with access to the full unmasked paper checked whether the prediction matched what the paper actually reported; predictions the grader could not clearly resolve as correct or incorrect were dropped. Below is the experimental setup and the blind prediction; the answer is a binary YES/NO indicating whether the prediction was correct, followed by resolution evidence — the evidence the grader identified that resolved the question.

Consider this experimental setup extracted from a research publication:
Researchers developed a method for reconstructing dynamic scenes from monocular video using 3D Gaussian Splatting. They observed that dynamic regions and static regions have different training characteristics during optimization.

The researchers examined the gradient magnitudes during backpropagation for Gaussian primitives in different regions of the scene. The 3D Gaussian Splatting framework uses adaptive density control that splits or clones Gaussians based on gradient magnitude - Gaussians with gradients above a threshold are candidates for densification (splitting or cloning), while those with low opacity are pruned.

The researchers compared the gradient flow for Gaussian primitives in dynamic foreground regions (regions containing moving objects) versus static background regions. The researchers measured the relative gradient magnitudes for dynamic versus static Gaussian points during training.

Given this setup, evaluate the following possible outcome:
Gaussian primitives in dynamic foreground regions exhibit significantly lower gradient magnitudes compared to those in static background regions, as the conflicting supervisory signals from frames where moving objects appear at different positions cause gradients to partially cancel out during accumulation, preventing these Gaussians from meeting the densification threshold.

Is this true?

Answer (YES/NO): NO